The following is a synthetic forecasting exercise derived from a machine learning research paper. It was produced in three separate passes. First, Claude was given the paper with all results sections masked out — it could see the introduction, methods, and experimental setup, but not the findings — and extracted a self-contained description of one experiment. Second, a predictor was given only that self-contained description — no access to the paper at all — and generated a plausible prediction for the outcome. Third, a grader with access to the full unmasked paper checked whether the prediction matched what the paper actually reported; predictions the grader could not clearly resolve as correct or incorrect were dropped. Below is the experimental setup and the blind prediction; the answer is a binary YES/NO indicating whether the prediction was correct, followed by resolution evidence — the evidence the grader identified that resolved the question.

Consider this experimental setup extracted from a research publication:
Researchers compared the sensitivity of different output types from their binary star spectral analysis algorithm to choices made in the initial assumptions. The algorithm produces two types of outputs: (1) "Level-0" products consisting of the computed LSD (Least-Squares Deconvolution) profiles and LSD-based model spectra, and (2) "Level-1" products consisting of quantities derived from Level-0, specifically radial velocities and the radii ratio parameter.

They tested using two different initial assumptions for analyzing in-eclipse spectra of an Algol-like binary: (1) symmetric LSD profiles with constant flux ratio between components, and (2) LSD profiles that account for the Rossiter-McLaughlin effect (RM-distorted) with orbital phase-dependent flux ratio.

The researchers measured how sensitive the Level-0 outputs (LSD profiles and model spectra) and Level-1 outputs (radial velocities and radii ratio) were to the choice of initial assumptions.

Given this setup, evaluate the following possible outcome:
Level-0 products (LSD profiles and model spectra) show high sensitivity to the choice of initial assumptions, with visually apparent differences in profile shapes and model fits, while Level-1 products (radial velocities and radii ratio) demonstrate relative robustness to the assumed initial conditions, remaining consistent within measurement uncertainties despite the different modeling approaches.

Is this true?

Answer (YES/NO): NO